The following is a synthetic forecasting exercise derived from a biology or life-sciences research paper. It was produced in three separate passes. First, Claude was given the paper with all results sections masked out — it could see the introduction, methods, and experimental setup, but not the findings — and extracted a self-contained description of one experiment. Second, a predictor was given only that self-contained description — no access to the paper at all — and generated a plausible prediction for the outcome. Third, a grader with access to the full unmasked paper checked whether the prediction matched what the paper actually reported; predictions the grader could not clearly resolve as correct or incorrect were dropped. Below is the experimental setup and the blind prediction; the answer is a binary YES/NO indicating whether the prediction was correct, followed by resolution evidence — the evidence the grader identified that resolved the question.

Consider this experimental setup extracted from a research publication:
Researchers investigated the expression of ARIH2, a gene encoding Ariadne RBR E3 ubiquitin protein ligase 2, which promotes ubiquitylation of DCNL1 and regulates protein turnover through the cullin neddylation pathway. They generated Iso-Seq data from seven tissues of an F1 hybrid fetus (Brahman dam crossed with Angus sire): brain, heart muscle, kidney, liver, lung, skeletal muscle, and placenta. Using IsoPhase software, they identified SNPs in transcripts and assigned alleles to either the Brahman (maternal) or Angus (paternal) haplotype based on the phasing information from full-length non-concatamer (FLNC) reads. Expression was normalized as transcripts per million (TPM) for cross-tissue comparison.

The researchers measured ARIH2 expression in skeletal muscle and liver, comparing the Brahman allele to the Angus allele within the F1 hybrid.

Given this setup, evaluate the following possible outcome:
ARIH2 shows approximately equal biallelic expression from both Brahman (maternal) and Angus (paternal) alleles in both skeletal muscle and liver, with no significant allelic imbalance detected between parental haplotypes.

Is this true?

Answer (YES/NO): NO